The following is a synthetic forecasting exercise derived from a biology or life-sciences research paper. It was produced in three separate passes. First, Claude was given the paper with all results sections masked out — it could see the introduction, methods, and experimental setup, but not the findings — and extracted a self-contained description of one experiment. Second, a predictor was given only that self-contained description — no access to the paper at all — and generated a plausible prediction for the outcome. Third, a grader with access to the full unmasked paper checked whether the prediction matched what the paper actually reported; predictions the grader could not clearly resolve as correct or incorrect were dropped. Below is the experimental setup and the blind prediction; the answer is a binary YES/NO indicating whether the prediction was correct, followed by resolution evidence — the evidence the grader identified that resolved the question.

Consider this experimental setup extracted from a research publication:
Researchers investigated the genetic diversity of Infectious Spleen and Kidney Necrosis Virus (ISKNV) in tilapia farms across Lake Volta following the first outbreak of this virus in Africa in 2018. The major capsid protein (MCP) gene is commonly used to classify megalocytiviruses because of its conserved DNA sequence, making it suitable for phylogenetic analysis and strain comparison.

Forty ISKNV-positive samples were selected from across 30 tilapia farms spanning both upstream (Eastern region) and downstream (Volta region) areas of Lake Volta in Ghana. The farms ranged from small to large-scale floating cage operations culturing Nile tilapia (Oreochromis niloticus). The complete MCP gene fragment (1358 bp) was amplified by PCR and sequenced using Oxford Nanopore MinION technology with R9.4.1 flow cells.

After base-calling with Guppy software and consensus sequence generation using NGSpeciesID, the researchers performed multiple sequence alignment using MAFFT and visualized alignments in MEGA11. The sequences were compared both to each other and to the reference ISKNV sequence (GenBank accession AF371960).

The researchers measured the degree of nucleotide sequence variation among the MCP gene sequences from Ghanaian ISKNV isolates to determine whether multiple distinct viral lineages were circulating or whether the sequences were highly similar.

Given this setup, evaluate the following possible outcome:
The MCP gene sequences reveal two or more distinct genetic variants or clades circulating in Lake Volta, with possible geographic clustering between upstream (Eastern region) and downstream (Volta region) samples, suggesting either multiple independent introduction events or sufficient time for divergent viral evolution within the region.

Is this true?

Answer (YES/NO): NO